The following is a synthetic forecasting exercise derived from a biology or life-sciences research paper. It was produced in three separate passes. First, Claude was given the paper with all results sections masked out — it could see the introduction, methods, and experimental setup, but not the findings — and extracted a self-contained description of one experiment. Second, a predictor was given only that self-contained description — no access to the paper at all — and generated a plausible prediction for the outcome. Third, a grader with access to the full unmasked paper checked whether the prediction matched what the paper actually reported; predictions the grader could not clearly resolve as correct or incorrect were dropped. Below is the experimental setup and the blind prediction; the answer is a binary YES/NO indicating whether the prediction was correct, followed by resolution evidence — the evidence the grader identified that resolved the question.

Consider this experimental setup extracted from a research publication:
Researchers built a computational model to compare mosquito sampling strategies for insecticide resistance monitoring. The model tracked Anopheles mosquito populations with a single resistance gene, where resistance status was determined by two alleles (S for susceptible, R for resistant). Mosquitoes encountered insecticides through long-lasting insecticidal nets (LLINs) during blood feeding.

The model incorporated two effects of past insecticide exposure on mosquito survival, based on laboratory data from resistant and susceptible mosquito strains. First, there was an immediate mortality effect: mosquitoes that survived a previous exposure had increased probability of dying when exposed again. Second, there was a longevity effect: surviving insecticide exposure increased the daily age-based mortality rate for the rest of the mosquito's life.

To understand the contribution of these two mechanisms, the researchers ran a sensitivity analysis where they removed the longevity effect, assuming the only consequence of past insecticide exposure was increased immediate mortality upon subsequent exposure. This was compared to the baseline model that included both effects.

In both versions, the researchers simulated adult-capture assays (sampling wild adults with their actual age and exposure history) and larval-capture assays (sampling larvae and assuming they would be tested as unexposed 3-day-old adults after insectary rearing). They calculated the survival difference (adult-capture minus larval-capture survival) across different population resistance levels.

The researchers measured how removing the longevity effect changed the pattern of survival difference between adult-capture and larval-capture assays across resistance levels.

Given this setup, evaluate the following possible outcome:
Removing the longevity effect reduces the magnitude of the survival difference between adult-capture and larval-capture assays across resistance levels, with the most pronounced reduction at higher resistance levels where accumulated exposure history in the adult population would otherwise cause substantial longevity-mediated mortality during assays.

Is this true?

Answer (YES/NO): NO